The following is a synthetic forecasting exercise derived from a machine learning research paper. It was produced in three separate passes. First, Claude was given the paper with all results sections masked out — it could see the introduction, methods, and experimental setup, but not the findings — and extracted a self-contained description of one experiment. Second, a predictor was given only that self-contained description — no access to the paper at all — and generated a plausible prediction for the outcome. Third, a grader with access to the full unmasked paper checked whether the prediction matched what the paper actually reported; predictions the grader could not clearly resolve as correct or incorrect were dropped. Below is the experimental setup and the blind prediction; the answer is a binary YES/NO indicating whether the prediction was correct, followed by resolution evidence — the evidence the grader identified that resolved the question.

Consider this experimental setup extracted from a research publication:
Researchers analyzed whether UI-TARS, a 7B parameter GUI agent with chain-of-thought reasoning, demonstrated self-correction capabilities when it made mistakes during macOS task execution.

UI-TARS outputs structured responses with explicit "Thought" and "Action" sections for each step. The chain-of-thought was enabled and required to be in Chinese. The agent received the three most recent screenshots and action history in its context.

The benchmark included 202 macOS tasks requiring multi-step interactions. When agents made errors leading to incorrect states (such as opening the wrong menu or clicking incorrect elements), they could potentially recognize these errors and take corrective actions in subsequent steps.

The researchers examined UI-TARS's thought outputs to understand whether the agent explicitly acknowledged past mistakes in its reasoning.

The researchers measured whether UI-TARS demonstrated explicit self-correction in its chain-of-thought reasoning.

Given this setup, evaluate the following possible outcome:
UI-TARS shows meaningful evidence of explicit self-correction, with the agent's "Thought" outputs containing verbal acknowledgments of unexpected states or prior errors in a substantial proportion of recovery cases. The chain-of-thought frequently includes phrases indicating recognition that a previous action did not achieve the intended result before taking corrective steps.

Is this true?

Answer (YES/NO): NO